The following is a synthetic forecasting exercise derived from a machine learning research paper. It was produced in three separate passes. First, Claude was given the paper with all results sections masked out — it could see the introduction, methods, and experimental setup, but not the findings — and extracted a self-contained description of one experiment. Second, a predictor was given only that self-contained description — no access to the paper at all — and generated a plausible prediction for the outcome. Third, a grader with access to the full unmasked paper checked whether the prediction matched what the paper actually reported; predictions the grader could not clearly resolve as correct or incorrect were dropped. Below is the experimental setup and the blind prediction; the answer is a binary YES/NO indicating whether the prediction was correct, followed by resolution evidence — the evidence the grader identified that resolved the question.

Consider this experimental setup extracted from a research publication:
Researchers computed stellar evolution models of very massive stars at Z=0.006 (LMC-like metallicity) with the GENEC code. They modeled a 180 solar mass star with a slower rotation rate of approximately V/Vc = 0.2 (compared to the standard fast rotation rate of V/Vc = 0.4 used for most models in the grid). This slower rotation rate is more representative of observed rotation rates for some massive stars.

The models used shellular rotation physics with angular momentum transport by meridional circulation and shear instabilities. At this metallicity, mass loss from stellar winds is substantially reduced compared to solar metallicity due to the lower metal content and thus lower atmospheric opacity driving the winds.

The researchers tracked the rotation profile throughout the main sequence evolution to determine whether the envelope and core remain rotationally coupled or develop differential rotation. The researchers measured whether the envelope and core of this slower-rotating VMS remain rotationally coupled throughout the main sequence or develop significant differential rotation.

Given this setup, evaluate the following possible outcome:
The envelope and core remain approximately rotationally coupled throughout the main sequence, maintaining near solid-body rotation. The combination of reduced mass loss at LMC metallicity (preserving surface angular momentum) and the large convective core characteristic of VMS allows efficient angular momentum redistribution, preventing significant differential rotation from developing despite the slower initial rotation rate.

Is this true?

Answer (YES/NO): YES